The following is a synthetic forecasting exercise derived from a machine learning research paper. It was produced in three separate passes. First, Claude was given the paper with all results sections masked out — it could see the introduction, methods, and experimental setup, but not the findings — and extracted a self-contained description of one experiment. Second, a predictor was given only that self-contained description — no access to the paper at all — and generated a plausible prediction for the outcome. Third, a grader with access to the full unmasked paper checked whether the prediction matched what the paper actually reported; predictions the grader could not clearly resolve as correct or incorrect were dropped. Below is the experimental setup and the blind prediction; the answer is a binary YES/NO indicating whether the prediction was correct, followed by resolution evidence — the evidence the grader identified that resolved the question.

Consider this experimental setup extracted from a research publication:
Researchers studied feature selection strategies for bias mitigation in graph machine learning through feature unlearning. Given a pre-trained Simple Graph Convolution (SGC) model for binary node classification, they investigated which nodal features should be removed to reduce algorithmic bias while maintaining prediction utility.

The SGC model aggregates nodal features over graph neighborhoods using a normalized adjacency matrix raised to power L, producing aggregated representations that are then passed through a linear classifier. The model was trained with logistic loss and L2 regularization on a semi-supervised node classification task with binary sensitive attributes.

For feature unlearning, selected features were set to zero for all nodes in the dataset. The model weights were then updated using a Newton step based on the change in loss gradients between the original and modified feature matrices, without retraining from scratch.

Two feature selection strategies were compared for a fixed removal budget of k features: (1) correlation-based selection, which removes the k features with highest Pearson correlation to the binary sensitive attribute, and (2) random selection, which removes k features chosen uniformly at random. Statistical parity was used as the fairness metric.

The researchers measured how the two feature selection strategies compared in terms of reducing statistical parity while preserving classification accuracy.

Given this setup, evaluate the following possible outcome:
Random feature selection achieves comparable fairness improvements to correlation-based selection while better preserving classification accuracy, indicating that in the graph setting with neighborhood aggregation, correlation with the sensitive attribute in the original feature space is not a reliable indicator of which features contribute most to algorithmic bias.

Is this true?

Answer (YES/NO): NO